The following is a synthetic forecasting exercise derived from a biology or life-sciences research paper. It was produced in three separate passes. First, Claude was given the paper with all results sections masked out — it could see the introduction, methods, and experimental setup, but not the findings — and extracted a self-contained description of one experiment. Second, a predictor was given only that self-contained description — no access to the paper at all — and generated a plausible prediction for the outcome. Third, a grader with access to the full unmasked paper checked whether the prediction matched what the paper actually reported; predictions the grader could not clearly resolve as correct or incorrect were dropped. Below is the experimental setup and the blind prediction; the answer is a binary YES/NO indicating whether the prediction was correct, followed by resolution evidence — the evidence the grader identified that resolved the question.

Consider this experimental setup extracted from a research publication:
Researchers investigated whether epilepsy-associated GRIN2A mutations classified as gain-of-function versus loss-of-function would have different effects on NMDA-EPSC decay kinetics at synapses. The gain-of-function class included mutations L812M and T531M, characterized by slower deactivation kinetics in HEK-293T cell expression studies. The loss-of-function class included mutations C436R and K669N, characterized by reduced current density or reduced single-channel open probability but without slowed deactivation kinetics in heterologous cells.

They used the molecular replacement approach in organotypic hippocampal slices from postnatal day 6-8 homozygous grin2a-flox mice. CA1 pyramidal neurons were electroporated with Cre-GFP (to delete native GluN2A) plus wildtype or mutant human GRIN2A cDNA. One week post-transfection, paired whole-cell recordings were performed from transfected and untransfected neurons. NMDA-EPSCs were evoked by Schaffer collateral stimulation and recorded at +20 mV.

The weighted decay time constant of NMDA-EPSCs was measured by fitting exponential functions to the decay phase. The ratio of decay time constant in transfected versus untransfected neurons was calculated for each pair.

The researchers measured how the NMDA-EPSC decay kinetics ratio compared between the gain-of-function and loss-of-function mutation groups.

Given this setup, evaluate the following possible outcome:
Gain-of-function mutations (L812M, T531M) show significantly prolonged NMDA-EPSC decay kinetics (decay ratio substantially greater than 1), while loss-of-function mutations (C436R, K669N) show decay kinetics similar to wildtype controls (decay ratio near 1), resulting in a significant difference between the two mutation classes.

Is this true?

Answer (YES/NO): NO